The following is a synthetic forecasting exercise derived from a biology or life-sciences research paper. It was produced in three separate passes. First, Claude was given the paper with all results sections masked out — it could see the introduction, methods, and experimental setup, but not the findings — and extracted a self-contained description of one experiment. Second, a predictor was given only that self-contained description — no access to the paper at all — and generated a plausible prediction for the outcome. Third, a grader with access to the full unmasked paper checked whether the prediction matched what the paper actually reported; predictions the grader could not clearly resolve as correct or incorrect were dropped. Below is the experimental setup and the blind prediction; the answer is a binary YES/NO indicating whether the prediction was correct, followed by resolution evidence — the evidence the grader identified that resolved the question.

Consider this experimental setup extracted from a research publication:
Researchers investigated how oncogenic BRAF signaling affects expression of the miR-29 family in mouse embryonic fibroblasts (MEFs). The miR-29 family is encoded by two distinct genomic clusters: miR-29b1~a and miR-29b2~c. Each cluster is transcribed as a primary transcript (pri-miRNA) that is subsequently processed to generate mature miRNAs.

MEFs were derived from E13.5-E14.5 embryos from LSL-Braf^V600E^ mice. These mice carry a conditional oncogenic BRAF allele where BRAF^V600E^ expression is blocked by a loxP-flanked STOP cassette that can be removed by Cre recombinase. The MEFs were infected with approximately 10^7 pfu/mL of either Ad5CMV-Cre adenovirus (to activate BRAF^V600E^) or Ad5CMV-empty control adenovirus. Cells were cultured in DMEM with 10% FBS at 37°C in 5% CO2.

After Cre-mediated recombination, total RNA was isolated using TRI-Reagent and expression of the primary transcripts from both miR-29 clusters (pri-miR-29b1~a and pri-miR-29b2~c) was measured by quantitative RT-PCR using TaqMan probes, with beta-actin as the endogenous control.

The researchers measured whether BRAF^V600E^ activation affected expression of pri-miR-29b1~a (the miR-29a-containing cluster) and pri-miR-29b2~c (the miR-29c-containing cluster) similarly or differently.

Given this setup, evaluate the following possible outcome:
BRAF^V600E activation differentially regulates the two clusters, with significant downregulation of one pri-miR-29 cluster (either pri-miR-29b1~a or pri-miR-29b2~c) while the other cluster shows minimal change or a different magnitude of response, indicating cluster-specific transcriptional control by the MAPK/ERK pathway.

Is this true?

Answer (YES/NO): NO